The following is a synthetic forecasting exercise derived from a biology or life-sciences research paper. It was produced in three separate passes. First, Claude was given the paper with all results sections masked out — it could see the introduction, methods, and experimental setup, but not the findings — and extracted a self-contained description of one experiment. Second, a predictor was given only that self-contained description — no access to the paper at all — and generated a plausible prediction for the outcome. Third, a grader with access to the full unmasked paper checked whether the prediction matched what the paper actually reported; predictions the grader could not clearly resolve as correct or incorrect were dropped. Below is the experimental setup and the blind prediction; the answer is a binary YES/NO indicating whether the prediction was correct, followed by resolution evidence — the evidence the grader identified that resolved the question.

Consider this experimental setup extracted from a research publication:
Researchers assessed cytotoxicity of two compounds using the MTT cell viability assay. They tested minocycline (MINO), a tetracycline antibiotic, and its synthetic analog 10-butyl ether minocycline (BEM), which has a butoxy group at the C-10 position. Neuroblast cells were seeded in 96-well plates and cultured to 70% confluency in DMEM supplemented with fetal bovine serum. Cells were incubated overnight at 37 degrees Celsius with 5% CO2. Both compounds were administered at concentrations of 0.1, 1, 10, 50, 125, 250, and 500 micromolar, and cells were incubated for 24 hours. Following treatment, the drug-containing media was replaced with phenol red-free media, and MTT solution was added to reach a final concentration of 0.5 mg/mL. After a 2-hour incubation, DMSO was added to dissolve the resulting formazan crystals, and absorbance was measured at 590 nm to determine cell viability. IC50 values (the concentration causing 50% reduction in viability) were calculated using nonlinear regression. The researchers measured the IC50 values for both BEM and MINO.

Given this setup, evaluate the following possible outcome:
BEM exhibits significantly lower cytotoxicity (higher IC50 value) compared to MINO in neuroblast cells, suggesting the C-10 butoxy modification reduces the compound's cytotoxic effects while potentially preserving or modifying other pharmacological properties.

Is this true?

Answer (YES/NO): YES